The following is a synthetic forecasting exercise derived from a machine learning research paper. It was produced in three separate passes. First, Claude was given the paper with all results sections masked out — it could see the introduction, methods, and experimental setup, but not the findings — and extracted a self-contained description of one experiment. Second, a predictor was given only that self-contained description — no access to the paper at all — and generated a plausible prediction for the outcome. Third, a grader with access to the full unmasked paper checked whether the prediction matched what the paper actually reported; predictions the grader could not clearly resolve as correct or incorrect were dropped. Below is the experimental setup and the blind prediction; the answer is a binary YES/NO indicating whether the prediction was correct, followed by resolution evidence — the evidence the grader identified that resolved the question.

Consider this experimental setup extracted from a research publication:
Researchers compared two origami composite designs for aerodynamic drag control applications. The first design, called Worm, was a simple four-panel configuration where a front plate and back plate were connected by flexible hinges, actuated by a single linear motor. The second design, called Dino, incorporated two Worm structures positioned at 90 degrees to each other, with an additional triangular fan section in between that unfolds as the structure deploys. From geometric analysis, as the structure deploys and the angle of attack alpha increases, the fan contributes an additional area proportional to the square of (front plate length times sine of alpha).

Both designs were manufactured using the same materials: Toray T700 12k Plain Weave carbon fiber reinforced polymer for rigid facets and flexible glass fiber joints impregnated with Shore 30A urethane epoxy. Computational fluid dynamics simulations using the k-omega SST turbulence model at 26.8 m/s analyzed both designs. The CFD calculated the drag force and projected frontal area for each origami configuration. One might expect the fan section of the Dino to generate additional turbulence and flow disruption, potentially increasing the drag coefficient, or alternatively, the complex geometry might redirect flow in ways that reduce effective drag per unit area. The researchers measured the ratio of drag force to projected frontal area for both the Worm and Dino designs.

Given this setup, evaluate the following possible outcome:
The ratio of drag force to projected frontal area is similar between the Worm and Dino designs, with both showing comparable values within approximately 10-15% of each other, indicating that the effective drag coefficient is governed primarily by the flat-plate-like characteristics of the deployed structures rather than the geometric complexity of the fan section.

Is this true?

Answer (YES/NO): YES